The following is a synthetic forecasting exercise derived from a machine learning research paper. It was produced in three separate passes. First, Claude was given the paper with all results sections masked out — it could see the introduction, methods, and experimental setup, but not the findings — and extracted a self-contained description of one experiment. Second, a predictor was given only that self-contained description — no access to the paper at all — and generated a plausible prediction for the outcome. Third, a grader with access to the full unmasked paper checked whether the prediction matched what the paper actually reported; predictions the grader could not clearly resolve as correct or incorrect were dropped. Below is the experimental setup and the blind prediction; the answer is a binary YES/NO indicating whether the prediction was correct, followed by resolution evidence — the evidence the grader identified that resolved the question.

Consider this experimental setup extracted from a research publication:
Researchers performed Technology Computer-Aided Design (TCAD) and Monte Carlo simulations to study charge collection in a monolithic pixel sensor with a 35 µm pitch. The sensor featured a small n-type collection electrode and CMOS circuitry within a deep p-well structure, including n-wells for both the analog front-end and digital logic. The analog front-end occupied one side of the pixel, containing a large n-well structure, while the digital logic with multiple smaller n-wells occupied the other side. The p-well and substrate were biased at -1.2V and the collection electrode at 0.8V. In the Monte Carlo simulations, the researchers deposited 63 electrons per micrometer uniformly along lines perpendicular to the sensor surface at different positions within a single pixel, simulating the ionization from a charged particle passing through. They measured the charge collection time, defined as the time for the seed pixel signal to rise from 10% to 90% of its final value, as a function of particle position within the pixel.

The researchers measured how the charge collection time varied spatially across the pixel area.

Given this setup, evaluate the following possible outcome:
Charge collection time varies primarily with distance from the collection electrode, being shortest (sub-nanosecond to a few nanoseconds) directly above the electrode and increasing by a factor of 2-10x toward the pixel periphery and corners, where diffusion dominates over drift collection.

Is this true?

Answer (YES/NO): NO